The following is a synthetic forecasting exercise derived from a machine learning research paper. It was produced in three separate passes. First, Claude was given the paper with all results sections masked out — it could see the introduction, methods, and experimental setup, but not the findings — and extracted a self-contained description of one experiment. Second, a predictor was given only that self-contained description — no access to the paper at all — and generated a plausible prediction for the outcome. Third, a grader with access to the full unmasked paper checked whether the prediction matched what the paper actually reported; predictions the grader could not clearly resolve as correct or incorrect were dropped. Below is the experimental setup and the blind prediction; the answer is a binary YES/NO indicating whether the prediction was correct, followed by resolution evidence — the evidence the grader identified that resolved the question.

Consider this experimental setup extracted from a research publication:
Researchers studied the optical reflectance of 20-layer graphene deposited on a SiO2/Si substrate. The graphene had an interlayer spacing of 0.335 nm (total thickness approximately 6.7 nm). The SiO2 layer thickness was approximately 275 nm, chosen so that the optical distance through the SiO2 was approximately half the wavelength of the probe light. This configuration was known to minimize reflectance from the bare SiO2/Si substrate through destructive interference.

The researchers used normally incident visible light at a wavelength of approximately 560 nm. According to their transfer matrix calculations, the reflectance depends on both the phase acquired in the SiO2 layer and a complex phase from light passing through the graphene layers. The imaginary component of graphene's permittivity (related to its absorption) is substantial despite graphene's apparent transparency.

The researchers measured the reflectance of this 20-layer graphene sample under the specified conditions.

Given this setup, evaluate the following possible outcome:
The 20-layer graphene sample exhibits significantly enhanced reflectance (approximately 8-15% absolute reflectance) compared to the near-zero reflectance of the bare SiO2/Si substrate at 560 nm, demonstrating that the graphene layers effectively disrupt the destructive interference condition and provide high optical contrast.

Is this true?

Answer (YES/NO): NO